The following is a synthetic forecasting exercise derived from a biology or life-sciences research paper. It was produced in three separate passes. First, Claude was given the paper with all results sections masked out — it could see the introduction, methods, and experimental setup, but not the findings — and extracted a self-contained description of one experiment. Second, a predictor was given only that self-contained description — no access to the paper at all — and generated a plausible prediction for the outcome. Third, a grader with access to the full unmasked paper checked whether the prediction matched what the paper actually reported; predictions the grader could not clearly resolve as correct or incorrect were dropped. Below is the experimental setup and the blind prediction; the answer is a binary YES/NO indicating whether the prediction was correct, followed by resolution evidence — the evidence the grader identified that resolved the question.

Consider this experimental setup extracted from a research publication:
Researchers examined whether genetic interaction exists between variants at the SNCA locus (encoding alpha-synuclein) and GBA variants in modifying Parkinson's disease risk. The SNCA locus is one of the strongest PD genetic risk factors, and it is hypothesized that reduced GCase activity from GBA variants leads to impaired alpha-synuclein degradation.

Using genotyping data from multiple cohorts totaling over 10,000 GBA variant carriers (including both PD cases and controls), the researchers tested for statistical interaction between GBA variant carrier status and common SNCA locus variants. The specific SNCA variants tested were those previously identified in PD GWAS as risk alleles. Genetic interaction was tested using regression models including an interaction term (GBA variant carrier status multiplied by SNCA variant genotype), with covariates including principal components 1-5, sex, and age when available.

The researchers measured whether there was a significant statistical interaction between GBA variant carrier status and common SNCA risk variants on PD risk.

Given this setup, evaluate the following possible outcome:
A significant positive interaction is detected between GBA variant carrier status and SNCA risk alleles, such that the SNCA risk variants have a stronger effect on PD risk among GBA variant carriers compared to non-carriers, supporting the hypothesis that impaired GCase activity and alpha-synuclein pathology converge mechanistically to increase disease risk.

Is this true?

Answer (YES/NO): NO